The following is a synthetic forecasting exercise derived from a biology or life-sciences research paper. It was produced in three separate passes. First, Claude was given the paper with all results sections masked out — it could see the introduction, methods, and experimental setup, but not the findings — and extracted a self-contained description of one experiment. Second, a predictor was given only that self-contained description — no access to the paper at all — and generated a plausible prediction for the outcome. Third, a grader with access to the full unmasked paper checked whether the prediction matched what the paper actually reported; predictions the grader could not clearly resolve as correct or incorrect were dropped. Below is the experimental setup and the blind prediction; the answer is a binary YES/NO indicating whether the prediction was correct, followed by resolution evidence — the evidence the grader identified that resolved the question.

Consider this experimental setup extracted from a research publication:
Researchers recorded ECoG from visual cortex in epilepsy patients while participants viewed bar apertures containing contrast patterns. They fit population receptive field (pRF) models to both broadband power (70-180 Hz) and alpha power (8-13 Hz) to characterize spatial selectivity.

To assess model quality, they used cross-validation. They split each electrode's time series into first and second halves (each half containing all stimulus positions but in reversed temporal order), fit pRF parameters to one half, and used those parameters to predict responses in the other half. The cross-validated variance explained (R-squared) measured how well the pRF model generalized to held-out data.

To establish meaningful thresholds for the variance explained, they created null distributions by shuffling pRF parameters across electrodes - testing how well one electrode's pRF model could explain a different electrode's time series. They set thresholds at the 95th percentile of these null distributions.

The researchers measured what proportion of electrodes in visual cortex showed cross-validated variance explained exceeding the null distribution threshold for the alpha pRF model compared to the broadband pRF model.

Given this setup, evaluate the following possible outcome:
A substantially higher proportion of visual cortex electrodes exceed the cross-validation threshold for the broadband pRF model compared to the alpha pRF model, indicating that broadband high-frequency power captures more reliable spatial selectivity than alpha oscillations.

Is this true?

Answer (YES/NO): NO